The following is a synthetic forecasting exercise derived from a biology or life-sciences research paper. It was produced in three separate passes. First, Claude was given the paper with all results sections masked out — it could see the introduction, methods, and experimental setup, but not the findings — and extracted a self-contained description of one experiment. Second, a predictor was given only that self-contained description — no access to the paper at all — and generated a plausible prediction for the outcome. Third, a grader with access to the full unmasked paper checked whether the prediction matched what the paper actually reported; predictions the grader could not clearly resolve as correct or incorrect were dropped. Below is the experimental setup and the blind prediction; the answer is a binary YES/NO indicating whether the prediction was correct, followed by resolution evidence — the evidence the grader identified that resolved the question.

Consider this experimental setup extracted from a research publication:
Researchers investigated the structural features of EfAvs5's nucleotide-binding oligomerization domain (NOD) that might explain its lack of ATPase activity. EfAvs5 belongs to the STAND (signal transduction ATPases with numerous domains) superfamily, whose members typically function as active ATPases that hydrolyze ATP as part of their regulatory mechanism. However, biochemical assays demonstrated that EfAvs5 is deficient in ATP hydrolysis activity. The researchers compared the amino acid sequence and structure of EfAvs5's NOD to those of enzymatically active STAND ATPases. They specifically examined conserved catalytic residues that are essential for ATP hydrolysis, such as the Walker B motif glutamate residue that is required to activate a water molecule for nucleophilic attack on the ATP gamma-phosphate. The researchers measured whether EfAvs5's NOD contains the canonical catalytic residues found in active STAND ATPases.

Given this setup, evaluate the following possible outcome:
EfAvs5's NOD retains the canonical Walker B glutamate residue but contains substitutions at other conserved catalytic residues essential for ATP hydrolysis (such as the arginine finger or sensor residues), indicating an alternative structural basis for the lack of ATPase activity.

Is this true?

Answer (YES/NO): NO